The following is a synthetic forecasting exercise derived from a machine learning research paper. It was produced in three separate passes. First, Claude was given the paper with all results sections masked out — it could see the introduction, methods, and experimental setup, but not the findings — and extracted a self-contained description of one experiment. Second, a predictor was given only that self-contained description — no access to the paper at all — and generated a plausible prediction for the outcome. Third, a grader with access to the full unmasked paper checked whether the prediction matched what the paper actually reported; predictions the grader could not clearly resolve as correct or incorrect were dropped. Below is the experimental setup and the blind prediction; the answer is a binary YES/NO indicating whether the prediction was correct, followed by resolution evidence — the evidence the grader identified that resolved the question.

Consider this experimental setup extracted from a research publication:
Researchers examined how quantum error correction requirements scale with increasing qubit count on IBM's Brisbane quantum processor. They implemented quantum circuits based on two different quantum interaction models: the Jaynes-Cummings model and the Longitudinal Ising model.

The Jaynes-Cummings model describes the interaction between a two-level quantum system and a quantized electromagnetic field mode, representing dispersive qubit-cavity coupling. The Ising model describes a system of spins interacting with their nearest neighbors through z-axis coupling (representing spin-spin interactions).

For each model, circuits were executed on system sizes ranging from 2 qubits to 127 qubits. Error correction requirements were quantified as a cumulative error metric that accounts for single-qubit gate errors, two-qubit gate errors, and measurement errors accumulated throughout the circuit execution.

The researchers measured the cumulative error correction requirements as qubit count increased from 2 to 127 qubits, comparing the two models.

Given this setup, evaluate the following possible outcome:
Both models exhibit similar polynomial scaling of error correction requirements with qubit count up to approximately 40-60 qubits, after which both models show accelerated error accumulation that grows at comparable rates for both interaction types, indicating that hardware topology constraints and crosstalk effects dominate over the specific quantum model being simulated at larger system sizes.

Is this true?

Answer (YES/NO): NO